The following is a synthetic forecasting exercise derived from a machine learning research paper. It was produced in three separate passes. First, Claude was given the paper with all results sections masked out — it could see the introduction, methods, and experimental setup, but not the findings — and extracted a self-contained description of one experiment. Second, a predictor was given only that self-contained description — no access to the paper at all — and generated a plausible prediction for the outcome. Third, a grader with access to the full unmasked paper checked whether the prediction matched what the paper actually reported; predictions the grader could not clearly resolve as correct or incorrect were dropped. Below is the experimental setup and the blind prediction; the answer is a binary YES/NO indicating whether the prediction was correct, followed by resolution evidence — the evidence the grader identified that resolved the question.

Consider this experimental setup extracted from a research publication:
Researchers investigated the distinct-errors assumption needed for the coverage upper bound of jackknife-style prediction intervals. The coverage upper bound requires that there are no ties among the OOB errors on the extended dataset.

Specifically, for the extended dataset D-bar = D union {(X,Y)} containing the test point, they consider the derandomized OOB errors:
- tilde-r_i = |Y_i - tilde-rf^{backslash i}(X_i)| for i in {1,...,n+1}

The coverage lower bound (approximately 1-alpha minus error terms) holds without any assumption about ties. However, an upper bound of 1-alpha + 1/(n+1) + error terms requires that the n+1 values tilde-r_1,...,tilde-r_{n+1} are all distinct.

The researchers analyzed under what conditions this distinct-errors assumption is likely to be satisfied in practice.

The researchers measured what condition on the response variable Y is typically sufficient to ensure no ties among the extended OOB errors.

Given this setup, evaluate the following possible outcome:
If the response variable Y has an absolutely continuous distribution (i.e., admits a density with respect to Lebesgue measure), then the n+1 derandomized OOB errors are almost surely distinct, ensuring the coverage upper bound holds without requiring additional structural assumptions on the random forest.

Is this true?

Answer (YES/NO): YES